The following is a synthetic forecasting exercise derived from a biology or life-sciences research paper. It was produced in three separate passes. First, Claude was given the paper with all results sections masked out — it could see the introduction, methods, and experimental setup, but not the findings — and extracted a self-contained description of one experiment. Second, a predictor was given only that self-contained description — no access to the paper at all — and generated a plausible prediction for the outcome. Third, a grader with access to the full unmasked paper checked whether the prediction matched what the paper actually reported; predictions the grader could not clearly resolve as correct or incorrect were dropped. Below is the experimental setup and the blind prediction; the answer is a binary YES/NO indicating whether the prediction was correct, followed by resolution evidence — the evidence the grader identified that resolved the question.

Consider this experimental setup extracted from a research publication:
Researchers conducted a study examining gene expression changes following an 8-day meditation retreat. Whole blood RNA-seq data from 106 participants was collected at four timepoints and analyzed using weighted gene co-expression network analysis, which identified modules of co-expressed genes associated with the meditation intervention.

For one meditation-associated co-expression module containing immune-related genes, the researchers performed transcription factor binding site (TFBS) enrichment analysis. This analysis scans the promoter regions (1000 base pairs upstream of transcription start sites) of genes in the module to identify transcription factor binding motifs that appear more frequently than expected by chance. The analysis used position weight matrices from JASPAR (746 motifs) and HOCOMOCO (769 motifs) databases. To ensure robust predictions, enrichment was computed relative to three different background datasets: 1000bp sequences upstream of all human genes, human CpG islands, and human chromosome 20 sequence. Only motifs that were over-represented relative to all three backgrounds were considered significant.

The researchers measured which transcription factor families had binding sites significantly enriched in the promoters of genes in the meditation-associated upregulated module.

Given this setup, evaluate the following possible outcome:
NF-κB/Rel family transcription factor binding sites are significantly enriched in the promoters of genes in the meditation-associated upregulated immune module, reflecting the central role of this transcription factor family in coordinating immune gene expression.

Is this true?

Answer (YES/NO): NO